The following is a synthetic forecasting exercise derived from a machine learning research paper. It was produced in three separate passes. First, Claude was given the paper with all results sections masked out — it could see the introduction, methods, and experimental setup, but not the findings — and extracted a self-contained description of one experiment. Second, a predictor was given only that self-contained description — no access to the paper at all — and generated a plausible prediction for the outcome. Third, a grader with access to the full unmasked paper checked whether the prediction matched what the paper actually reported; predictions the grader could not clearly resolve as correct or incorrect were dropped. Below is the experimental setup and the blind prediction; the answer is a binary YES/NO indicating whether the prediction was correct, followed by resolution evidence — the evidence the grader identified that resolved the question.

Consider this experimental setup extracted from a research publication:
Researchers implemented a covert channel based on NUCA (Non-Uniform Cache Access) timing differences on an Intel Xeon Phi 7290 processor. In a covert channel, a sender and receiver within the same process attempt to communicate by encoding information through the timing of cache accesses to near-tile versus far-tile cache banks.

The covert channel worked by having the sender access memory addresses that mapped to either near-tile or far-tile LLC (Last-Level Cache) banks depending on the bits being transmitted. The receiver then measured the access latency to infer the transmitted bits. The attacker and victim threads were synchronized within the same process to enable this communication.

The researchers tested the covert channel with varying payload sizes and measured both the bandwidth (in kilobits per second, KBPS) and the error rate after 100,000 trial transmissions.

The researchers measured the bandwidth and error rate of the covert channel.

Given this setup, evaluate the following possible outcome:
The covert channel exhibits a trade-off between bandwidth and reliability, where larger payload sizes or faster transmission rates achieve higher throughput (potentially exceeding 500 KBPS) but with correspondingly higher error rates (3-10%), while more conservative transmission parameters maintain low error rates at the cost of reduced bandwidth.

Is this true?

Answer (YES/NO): NO